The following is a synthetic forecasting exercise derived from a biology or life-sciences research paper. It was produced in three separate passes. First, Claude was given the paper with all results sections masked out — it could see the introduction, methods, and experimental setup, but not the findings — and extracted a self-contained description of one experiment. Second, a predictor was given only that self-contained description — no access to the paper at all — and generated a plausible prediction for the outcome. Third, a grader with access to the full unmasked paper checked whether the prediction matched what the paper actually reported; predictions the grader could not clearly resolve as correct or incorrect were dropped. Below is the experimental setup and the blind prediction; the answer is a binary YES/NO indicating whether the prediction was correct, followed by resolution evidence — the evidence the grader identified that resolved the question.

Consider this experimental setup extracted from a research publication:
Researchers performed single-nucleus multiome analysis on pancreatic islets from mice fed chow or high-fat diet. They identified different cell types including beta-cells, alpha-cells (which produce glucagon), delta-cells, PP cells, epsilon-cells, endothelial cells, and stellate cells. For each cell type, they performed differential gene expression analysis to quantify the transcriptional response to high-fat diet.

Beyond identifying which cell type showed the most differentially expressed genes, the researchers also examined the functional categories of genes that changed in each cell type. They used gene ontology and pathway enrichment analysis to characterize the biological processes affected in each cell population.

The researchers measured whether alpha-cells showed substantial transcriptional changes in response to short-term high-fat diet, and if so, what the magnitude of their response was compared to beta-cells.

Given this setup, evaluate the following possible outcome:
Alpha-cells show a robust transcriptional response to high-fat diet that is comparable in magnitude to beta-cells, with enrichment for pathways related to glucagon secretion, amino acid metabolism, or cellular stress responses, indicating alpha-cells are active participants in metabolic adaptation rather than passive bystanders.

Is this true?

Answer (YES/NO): NO